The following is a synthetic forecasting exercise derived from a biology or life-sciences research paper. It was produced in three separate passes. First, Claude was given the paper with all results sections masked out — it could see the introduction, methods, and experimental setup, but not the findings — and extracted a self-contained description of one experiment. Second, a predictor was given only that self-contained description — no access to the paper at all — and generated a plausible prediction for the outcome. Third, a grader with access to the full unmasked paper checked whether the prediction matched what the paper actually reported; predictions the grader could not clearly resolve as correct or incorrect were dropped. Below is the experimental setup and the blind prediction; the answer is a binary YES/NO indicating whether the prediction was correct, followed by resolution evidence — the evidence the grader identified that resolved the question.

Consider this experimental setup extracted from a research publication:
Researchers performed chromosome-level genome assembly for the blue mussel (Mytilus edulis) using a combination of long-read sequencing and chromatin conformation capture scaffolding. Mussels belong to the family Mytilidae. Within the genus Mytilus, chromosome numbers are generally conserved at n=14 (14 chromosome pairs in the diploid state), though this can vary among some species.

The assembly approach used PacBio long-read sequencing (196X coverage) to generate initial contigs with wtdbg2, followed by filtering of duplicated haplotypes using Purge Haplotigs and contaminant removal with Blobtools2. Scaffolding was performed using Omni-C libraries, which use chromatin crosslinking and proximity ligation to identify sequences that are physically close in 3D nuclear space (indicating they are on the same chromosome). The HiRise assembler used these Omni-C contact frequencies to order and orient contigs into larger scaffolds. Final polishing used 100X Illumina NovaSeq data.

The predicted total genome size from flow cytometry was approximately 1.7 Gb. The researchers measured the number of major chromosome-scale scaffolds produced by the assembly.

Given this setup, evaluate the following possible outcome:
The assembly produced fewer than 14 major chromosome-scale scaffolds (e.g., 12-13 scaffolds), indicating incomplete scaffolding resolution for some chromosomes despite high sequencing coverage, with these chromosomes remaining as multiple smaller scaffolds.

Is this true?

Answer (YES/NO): NO